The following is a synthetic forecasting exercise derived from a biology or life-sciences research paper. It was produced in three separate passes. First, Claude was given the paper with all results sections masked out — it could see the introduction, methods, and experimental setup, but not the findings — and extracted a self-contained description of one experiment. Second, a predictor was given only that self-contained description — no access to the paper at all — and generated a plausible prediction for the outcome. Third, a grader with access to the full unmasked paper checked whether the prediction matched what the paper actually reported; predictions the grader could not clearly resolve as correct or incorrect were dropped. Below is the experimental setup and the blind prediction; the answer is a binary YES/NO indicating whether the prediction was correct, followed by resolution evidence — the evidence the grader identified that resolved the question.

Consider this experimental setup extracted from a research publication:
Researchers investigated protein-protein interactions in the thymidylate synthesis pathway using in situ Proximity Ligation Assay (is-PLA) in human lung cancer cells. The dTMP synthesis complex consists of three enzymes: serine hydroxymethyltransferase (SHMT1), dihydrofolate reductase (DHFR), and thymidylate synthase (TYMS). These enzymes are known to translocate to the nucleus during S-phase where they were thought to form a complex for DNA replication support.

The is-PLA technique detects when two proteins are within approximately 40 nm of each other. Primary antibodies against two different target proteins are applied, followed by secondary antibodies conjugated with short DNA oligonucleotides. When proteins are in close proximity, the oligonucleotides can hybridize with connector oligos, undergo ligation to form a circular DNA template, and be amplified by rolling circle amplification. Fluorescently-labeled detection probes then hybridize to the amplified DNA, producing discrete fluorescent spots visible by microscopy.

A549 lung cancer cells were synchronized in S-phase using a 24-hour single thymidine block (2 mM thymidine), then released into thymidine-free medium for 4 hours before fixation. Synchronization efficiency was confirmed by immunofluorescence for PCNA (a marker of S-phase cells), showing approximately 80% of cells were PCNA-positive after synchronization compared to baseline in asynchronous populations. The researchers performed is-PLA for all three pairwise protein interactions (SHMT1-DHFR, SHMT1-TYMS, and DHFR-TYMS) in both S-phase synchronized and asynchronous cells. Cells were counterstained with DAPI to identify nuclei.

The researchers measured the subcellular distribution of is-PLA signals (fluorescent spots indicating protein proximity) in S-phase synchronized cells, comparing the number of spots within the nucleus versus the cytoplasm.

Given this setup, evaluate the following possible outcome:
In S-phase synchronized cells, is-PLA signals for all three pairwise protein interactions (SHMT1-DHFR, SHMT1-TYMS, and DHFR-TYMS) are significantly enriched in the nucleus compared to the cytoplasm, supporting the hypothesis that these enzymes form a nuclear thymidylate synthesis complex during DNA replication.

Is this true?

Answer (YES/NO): NO